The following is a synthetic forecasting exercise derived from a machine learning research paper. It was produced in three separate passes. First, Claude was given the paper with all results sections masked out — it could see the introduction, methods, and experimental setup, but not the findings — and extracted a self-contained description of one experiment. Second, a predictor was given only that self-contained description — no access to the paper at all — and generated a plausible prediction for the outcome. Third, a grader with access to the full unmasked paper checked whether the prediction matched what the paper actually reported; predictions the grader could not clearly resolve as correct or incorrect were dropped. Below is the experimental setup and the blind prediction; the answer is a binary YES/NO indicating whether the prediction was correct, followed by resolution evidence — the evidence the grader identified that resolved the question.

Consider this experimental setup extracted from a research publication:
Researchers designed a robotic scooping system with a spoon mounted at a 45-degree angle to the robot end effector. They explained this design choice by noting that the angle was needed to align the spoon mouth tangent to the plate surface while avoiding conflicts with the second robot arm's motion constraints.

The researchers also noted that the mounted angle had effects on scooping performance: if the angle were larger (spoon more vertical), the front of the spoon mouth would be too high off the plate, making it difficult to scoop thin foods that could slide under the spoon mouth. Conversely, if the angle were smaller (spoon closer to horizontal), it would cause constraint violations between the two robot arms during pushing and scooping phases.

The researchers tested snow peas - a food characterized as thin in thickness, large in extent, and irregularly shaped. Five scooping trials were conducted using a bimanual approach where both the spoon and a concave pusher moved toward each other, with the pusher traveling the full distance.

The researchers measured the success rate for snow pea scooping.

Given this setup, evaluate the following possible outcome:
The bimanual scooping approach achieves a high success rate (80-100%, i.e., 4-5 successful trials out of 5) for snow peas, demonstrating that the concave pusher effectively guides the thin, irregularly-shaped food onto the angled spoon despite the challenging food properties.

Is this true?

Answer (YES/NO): YES